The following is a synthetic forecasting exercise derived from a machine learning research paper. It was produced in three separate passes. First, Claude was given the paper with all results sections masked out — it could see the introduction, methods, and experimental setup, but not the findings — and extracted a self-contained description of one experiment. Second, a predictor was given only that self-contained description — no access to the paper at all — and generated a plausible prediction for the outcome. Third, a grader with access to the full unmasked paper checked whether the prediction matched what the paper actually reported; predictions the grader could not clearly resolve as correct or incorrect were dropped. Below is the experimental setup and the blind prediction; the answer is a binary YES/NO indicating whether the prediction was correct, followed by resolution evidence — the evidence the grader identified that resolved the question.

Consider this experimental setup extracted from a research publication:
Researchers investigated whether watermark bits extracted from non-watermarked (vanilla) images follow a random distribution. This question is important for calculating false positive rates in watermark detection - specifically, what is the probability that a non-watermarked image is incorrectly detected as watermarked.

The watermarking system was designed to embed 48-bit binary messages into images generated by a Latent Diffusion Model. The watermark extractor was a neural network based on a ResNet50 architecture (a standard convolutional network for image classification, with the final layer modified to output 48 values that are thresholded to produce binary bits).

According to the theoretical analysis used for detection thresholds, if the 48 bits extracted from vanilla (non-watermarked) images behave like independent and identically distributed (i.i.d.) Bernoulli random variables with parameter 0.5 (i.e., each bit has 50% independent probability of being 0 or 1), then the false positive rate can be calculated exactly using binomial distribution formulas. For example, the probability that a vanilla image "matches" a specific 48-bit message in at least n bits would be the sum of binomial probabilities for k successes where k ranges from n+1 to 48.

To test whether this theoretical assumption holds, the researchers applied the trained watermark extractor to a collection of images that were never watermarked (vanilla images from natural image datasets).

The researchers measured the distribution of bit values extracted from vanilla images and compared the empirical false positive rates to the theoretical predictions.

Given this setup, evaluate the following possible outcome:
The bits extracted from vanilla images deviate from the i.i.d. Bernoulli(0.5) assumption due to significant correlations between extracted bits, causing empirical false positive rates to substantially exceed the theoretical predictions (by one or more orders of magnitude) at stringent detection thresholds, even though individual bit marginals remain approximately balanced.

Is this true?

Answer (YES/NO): NO